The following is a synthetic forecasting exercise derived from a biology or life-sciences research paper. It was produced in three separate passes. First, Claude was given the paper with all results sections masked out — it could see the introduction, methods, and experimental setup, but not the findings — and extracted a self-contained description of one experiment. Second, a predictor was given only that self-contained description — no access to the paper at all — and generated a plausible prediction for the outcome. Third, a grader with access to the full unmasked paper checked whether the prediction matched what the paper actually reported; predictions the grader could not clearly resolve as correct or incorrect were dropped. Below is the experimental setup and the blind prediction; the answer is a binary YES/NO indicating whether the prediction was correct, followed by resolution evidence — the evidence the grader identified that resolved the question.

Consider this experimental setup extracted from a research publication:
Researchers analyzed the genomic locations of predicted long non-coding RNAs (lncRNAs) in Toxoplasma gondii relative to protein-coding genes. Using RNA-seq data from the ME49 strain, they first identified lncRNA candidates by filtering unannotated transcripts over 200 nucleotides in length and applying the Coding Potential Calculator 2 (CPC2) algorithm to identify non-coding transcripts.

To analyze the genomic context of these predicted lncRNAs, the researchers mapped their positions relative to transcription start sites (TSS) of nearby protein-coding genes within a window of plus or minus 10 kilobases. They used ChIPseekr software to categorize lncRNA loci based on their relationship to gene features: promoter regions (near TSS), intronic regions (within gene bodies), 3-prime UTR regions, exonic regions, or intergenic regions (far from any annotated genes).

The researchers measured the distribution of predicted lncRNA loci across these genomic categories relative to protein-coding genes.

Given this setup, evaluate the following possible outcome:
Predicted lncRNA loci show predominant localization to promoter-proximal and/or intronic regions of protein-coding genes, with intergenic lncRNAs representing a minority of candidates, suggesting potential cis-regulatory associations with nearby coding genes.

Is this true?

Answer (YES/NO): YES